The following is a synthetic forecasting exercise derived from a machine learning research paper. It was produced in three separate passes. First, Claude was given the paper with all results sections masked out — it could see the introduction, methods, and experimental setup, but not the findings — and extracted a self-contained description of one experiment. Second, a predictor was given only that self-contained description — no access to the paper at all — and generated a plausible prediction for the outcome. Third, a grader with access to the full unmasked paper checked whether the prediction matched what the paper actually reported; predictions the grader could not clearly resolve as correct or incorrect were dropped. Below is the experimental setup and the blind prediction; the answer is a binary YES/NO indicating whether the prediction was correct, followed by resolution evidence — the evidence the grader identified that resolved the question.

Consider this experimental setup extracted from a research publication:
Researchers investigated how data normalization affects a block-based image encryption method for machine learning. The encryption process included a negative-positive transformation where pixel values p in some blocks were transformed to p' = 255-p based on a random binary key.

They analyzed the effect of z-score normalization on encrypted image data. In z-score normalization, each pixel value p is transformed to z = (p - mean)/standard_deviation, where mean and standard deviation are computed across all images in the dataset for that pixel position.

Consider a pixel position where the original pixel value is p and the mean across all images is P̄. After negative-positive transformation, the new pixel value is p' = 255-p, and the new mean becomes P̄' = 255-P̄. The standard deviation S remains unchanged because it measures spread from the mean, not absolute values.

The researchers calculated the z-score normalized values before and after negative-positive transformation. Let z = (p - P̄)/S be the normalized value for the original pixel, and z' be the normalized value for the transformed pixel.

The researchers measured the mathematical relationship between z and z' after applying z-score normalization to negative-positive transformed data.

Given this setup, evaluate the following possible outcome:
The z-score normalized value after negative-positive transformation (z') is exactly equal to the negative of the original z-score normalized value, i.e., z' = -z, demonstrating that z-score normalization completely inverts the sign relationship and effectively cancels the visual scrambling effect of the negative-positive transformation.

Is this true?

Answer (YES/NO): NO